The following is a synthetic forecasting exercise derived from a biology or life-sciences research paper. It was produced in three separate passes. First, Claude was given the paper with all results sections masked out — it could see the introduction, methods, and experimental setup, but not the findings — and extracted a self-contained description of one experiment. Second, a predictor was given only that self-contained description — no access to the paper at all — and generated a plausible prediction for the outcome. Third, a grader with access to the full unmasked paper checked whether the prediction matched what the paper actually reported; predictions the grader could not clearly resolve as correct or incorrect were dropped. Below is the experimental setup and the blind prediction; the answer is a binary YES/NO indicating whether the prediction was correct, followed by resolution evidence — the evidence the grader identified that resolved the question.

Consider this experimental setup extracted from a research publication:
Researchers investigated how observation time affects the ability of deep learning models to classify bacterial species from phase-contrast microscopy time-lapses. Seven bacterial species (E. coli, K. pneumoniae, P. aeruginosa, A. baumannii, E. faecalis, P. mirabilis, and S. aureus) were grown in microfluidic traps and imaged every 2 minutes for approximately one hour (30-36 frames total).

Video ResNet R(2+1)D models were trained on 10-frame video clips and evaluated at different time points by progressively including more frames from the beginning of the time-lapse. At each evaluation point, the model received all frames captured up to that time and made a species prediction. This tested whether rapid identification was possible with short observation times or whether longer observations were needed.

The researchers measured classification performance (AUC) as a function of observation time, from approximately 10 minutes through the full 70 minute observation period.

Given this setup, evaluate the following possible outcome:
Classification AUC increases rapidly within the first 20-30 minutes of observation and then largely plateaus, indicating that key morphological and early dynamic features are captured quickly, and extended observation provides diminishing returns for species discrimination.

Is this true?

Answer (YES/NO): YES